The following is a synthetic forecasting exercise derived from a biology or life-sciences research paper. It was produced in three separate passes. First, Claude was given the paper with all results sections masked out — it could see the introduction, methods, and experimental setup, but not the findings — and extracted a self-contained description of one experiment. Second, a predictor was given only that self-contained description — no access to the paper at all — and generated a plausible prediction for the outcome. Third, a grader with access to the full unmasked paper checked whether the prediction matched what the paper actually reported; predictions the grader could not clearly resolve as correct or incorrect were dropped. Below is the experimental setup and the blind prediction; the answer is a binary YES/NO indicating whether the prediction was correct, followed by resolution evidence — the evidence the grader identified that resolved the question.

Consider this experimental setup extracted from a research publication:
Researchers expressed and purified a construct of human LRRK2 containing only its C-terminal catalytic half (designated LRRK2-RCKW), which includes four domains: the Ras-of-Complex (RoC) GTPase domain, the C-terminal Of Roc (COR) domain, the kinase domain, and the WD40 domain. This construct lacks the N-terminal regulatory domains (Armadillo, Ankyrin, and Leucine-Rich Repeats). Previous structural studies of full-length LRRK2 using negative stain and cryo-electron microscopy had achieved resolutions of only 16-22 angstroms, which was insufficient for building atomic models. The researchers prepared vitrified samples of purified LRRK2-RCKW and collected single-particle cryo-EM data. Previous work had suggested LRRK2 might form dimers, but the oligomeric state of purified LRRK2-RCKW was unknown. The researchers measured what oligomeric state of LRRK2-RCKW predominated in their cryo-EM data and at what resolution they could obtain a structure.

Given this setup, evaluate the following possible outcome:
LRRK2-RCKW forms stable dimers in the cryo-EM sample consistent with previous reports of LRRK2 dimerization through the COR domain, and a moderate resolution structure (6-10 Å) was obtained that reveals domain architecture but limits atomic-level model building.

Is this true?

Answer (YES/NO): NO